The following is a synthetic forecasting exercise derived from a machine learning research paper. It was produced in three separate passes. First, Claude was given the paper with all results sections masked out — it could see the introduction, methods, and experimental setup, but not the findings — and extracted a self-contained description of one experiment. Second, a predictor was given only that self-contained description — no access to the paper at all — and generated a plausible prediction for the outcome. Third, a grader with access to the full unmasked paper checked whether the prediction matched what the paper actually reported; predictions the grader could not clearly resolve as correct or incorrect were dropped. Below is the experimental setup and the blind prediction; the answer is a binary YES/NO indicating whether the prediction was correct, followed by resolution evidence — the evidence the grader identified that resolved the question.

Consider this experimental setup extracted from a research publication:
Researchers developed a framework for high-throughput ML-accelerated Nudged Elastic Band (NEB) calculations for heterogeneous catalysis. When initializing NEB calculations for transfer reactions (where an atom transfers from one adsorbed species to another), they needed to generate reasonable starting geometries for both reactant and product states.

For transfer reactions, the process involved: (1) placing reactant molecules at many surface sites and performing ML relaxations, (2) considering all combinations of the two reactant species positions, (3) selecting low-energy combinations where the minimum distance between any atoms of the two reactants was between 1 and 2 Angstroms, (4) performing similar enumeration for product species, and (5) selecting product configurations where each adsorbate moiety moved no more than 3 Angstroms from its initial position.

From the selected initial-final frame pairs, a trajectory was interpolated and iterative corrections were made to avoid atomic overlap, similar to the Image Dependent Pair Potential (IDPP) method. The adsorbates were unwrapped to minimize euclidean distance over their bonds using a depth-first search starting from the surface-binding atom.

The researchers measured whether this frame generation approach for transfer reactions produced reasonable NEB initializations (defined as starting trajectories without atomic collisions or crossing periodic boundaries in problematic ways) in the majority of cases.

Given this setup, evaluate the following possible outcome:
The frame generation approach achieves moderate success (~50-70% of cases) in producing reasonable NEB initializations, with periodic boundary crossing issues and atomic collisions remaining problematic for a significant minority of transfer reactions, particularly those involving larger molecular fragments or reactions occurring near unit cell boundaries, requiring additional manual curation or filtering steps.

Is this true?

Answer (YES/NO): NO